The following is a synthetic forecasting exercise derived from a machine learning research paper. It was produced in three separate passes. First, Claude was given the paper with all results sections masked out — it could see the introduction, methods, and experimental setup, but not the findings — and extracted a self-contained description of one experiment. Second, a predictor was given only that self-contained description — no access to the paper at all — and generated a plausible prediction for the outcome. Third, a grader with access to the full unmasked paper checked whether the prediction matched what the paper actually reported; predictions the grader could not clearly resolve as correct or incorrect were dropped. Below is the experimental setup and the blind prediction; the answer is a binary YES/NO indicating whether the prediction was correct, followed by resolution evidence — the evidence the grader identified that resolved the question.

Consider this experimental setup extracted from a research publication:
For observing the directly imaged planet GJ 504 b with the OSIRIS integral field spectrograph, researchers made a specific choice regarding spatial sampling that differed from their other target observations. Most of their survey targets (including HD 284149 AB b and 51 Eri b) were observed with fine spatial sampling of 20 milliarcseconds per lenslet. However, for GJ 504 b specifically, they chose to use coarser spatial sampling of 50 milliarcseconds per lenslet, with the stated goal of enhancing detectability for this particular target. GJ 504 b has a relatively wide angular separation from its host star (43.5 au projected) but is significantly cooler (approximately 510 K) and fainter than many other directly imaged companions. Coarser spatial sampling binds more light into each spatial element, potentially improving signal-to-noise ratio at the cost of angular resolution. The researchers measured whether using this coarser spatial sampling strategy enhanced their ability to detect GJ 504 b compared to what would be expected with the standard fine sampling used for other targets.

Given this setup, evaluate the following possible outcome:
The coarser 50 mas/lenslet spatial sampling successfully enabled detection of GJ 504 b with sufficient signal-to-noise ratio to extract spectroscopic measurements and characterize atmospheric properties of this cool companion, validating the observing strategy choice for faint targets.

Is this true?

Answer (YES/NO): NO